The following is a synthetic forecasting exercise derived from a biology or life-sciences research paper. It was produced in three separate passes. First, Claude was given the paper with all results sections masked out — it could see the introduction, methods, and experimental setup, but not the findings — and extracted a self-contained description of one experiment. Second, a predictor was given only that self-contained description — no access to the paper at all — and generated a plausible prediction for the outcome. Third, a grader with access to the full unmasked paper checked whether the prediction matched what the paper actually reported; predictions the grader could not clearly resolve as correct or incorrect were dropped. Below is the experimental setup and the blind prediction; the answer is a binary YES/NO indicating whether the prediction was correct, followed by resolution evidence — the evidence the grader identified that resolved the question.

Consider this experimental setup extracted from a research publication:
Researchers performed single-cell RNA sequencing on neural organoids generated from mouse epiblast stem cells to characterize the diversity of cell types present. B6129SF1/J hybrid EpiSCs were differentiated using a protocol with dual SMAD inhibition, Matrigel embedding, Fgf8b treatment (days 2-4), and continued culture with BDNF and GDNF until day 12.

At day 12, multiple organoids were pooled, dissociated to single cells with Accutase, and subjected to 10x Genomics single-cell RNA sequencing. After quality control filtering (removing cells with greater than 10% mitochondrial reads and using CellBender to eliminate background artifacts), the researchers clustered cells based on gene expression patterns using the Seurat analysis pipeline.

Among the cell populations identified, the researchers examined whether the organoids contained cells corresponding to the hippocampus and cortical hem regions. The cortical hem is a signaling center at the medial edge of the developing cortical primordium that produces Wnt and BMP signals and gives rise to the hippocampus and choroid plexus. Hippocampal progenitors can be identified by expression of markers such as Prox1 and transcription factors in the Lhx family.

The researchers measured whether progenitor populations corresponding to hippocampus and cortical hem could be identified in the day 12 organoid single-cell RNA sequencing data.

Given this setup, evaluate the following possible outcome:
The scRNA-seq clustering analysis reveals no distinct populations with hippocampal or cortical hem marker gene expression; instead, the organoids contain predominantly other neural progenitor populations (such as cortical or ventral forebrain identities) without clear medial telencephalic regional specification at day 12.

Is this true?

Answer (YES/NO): NO